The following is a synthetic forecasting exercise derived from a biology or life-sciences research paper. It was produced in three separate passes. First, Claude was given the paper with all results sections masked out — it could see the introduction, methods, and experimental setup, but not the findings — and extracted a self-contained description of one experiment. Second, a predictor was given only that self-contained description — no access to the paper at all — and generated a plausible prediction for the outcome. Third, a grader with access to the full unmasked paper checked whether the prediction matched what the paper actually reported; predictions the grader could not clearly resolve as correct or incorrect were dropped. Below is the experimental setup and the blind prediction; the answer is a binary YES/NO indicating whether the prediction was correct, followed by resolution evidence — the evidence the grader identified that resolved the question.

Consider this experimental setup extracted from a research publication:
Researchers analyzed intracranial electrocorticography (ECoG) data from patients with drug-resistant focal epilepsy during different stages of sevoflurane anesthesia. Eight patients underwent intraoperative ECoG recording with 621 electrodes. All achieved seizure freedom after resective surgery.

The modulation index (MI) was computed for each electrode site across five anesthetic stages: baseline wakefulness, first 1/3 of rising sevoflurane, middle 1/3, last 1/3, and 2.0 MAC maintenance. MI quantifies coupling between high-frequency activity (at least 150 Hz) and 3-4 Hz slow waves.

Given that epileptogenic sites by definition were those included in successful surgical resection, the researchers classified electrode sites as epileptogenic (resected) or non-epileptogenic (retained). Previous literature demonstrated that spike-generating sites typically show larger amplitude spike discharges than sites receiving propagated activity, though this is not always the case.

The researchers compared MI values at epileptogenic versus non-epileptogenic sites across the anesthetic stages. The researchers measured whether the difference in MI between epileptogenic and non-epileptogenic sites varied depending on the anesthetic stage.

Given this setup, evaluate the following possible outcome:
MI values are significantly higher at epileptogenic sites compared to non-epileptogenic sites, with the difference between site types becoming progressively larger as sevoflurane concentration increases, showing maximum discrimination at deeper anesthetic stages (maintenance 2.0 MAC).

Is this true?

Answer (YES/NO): NO